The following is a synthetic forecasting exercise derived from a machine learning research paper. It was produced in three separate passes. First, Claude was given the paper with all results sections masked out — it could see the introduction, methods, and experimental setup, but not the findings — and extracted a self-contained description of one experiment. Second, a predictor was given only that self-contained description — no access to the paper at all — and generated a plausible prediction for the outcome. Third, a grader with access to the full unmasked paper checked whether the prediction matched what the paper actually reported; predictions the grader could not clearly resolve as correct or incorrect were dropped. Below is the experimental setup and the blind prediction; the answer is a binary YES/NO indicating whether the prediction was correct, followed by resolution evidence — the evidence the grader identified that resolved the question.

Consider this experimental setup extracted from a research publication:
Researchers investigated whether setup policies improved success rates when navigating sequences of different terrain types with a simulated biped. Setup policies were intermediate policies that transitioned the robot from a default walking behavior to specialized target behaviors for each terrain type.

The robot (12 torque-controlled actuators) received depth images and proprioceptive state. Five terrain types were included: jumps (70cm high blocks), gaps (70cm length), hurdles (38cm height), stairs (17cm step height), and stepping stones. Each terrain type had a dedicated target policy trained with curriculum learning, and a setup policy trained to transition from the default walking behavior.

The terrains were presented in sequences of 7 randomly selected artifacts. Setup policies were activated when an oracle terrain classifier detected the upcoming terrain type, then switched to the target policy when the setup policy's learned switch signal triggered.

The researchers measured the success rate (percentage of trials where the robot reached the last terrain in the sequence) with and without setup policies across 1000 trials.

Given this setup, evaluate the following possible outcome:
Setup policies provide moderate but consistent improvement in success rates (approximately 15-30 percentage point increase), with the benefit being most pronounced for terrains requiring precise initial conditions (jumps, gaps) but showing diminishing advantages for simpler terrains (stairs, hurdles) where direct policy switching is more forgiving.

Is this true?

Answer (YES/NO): NO